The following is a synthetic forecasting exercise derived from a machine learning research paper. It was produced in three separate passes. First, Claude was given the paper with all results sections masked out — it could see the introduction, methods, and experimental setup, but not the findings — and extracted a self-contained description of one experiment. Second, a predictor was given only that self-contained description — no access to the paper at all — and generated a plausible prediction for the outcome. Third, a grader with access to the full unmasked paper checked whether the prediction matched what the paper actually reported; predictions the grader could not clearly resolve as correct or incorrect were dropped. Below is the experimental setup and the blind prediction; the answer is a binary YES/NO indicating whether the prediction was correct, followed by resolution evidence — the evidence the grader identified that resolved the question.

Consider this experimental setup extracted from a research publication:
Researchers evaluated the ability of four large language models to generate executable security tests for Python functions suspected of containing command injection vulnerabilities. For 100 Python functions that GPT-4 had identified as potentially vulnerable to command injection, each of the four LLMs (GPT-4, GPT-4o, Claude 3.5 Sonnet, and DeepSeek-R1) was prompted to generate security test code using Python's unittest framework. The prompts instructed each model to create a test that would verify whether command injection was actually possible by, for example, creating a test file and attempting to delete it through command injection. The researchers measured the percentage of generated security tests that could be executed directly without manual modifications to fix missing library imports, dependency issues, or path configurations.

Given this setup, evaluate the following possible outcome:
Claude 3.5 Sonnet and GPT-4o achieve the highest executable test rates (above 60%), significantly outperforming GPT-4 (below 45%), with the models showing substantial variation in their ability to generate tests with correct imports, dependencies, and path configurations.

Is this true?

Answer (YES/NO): NO